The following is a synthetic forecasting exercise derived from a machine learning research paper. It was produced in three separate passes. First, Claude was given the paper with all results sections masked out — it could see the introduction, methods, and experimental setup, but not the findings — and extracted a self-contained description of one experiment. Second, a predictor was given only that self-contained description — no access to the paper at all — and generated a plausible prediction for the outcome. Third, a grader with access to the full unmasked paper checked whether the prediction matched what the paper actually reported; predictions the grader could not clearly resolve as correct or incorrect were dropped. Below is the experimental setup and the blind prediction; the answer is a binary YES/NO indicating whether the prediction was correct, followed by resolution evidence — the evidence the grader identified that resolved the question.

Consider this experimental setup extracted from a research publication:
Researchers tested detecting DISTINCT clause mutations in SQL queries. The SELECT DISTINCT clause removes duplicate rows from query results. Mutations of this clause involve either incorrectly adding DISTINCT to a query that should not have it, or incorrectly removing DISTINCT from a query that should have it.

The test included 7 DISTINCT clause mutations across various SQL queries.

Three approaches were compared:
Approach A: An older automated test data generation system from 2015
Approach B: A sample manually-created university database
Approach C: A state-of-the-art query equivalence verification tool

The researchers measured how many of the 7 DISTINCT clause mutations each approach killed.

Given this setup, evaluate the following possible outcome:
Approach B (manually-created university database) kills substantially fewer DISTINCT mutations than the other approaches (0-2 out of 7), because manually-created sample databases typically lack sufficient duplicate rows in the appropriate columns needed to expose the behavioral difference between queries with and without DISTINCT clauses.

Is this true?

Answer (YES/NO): NO